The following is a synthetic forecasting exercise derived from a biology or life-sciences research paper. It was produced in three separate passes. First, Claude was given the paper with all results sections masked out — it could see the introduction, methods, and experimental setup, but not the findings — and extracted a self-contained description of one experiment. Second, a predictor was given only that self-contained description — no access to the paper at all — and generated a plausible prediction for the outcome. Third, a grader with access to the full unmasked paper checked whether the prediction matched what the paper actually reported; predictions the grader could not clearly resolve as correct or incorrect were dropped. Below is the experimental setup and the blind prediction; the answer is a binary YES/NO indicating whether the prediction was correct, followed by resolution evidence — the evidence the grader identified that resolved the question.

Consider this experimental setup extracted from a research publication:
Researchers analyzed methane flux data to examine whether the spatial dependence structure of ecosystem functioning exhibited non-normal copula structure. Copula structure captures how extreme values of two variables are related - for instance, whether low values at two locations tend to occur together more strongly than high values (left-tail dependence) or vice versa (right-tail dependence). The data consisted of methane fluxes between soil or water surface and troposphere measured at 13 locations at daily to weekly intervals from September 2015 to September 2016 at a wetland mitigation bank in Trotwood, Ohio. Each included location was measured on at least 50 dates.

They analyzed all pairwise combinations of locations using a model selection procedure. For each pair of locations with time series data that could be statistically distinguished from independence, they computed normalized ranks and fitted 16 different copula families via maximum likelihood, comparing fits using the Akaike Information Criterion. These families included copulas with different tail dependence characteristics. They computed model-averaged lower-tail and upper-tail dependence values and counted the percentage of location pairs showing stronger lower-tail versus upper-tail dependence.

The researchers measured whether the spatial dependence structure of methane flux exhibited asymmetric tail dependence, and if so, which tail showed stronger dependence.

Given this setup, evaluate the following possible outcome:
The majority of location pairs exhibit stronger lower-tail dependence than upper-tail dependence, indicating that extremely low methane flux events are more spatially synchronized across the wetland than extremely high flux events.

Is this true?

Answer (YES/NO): YES